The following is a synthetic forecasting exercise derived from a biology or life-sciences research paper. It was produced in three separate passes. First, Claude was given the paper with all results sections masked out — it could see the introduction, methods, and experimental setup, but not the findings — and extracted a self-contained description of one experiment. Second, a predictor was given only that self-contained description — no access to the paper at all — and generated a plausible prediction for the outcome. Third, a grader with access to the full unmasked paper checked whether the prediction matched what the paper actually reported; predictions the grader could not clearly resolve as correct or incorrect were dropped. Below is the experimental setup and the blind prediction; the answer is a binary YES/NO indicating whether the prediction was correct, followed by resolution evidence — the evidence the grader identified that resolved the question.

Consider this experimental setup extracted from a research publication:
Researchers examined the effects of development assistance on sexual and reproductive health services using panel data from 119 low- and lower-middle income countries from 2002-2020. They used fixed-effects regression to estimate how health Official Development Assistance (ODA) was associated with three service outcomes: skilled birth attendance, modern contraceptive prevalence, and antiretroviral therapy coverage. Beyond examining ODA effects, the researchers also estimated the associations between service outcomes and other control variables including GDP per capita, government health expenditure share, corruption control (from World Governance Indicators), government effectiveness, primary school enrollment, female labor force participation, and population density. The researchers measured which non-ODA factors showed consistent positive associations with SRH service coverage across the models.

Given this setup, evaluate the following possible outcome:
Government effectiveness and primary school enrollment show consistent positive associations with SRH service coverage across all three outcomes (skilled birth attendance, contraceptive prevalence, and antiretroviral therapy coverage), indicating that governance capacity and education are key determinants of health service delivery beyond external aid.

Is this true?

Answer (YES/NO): NO